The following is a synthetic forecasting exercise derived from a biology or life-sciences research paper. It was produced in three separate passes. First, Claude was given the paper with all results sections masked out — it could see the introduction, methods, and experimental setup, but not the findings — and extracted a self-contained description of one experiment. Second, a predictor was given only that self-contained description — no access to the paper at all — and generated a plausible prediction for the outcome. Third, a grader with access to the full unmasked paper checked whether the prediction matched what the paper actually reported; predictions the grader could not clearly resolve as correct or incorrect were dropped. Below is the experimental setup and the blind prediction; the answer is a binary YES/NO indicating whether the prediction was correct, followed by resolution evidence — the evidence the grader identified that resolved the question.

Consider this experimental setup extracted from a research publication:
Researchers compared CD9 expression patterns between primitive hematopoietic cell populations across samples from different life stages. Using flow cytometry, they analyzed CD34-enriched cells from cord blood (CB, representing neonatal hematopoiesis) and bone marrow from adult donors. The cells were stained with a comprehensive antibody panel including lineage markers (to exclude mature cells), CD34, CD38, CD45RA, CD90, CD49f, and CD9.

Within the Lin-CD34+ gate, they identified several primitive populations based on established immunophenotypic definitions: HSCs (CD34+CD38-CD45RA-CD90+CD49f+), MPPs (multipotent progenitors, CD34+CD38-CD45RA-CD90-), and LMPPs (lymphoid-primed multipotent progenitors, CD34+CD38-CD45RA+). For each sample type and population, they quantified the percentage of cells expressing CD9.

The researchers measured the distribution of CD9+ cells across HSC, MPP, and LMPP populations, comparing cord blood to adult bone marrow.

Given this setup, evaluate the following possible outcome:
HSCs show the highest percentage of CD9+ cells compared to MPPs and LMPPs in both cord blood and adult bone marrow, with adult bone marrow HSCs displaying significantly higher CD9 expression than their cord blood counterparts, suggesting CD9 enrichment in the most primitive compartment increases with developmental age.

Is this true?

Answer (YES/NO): NO